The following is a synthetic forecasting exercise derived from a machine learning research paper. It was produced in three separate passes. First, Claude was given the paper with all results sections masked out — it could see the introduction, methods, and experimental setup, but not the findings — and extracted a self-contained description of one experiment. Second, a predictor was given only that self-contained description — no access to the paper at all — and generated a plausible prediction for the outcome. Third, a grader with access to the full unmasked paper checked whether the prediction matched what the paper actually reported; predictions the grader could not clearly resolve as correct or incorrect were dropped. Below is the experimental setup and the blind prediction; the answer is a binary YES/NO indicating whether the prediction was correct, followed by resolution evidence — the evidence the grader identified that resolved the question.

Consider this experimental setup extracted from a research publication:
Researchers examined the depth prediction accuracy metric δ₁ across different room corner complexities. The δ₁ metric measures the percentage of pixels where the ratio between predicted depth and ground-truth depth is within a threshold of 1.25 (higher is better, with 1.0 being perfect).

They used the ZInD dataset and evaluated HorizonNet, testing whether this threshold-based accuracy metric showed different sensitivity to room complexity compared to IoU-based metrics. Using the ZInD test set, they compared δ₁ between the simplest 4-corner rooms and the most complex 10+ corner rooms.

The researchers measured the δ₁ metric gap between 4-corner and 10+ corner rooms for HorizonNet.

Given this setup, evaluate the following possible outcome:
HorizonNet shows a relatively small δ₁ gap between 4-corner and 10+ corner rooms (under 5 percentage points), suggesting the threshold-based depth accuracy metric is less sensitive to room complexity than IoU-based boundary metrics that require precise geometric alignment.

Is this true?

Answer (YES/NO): YES